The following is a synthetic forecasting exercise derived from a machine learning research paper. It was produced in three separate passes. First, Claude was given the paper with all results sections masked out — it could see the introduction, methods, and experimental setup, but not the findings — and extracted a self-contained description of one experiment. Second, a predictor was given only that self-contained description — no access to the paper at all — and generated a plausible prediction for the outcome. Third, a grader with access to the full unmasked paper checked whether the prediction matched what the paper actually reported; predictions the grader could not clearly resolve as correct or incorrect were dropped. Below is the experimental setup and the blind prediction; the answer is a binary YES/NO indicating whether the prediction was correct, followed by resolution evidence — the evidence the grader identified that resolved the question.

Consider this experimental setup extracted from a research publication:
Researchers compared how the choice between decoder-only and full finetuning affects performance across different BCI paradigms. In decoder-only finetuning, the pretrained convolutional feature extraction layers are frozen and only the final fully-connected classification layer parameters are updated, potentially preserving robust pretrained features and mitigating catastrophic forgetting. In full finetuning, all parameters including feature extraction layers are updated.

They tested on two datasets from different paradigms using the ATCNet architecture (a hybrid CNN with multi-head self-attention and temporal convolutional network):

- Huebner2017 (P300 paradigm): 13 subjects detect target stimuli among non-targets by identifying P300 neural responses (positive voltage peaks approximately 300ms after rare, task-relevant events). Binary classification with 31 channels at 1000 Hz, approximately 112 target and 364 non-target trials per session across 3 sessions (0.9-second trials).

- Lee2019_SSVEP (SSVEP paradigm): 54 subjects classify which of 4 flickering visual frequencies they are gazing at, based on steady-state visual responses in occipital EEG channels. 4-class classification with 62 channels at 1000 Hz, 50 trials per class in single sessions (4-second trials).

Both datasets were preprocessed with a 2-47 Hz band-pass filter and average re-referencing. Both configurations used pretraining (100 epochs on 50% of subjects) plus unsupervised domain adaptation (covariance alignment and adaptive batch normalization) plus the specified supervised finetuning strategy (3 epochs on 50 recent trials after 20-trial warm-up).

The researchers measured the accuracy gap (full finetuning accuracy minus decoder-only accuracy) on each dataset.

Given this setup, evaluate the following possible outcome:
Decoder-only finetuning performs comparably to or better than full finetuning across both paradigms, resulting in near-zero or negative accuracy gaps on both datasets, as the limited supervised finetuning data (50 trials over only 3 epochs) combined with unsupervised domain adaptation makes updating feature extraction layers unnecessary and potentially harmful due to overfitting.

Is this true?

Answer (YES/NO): NO